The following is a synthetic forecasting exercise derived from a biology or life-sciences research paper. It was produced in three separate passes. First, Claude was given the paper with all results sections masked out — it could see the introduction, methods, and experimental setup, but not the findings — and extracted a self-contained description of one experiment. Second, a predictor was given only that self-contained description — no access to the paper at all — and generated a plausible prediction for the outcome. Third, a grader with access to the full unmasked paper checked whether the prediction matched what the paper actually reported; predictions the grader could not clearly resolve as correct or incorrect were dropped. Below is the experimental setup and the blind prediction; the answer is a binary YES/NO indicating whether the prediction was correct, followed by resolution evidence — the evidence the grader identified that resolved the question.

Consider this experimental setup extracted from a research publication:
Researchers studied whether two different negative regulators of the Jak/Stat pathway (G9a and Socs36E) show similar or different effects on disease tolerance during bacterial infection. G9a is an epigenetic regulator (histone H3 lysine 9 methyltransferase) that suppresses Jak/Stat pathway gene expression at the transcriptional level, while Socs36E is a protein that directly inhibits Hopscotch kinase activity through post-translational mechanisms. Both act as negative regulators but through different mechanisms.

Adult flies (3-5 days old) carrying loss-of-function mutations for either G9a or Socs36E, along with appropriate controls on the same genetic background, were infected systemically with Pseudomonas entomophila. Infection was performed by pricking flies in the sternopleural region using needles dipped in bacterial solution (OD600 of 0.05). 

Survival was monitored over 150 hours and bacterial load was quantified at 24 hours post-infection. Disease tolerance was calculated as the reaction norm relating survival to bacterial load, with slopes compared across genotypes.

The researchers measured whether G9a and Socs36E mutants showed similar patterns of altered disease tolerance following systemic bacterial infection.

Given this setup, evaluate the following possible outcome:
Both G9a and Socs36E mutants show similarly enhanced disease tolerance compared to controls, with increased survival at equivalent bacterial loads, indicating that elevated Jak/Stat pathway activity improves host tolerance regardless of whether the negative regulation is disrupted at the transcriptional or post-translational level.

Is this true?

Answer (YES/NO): NO